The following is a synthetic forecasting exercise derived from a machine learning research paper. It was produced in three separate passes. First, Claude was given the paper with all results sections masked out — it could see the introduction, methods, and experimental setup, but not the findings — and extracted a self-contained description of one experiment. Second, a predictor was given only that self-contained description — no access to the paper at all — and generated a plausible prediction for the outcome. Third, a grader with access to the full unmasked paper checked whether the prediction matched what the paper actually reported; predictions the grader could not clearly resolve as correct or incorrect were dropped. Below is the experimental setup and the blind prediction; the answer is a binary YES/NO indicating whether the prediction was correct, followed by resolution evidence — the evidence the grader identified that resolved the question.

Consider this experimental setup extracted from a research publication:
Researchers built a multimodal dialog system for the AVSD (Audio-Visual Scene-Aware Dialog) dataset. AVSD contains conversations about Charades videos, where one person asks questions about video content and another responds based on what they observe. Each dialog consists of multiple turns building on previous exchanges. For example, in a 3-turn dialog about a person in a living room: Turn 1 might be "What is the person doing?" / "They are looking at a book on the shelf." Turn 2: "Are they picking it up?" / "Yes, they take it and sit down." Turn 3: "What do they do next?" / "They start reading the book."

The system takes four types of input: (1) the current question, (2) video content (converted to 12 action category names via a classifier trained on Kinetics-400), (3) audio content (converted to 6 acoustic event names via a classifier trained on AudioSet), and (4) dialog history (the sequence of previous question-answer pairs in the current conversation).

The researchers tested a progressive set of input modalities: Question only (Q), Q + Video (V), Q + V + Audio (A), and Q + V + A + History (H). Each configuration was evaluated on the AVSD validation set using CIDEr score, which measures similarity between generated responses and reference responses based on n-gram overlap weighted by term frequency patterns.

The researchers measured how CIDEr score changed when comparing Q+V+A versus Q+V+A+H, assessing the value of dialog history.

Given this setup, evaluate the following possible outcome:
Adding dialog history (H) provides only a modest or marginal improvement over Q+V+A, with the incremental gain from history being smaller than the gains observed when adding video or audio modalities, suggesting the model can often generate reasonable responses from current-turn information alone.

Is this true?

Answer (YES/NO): NO